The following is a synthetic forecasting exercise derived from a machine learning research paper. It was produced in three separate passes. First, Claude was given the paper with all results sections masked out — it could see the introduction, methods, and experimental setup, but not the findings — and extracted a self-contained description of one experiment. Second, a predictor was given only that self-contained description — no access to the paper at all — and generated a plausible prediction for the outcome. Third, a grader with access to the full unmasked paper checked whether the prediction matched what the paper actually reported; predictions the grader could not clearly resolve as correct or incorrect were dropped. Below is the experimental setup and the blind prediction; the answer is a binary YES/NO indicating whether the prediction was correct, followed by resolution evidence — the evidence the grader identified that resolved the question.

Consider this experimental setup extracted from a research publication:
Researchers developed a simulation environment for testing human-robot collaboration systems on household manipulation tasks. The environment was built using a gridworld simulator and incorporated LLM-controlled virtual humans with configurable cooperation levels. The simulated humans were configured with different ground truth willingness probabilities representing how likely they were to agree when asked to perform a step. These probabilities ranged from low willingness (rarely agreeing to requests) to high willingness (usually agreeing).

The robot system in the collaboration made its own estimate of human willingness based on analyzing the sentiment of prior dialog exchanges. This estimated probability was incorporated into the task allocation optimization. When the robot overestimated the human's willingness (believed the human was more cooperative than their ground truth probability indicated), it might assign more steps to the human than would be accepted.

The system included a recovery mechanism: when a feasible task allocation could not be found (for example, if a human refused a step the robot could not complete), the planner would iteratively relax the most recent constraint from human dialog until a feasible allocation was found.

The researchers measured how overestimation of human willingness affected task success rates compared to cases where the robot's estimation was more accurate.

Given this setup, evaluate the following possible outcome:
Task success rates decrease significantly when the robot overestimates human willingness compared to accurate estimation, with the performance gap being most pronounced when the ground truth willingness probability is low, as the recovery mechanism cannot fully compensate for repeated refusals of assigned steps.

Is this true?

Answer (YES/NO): NO